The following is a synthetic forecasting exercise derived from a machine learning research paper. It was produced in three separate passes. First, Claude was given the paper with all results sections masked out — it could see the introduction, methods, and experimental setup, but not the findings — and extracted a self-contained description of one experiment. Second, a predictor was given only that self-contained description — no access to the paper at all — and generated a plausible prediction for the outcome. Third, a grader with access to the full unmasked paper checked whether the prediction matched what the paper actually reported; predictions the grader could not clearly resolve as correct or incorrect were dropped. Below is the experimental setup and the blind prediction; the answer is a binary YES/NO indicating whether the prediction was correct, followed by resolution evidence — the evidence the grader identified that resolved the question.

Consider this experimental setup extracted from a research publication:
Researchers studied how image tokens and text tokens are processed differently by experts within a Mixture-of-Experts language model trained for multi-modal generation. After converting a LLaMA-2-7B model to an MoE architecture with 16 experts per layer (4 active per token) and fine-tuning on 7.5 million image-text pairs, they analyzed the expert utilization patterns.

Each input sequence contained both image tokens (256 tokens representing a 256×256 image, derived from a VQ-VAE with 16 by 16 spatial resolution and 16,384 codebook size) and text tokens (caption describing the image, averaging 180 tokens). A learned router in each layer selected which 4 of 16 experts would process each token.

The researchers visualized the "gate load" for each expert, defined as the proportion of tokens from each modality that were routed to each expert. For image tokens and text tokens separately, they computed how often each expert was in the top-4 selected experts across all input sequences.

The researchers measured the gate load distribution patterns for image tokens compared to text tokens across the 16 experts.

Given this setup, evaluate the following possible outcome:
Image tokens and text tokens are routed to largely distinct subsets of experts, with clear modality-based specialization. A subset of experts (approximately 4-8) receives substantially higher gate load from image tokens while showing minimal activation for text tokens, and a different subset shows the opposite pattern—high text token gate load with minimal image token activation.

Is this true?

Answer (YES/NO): NO